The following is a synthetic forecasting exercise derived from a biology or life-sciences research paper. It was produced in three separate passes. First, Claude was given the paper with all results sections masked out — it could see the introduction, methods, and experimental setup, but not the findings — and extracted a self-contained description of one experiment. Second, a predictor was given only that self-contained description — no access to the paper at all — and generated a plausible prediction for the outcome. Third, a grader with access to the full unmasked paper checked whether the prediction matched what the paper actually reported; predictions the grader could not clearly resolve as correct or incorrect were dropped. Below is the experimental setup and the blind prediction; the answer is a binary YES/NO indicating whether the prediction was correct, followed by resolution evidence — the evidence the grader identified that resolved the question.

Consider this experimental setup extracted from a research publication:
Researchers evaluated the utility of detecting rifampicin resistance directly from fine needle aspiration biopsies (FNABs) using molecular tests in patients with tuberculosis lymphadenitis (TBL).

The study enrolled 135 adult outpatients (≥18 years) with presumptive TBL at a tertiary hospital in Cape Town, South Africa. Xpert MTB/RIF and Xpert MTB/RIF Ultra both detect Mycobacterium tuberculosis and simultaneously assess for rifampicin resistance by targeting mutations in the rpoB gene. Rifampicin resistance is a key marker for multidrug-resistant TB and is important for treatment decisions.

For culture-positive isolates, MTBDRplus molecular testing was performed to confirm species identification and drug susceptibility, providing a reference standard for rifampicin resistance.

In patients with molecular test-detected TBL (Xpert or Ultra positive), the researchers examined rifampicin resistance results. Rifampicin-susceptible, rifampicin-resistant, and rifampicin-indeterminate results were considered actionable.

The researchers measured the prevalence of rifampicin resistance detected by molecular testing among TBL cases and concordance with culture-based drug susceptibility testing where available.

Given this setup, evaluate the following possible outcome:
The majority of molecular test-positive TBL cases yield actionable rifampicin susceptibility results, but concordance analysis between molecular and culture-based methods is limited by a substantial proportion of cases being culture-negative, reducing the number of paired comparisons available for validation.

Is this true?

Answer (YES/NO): YES